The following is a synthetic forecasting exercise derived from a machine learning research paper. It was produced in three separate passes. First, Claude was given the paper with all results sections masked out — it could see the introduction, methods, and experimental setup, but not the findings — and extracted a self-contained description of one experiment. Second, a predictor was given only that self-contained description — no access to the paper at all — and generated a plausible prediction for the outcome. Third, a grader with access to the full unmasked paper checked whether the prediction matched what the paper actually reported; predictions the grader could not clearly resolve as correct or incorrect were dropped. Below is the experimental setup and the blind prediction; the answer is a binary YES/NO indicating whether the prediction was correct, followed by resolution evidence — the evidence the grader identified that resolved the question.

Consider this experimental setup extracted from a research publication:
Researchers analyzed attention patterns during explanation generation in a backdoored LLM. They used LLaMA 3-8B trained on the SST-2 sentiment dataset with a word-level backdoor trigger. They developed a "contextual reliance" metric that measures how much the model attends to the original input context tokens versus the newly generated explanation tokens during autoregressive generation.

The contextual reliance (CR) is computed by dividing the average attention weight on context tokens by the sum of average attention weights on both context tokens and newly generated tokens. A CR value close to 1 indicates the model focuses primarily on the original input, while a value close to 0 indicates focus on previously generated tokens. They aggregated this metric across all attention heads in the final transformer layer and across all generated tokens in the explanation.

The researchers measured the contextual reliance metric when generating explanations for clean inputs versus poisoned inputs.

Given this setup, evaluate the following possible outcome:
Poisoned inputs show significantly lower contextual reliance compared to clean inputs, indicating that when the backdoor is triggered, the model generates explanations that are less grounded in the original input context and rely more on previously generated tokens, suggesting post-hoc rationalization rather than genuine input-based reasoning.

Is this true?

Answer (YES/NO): YES